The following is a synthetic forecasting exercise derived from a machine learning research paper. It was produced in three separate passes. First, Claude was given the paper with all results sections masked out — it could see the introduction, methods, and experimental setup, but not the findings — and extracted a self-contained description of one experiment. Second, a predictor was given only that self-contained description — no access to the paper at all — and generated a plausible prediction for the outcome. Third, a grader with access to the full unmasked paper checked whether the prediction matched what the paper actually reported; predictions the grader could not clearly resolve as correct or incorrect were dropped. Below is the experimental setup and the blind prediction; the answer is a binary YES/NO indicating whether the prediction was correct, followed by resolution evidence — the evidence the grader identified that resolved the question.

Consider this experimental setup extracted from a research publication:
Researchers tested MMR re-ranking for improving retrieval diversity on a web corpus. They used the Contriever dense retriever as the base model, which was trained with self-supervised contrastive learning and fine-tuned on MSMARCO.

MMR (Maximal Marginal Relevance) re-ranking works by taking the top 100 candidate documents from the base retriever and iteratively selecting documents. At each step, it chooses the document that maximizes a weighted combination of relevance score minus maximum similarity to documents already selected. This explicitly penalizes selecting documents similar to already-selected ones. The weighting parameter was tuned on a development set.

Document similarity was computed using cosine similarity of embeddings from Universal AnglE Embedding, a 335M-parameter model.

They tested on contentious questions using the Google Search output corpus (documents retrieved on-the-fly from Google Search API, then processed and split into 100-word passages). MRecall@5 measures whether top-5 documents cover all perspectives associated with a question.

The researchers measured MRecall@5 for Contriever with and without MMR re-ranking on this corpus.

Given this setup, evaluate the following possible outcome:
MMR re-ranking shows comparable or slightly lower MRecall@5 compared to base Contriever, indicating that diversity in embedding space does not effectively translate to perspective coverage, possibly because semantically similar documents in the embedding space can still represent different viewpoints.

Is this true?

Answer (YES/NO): NO